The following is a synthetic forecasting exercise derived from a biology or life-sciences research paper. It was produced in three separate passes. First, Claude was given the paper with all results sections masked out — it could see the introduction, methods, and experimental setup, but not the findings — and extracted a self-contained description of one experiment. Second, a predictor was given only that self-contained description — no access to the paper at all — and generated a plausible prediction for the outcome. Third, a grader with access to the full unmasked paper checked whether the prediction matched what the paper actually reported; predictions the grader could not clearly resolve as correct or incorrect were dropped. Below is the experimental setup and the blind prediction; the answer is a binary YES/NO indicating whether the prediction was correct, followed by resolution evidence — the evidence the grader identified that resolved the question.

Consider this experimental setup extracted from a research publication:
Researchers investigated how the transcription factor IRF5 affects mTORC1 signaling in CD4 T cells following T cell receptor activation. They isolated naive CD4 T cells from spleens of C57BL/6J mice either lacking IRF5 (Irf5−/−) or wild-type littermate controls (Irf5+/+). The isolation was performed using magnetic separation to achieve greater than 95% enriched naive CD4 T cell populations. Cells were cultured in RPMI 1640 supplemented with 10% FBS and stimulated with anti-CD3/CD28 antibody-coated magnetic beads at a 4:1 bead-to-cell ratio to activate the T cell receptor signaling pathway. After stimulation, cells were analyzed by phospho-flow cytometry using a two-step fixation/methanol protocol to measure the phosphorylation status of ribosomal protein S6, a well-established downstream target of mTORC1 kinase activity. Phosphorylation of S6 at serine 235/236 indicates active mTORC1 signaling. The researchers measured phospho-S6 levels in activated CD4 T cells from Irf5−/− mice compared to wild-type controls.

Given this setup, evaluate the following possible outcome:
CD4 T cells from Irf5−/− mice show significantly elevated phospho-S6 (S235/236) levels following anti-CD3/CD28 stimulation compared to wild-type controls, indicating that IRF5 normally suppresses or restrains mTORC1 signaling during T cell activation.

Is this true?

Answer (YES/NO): NO